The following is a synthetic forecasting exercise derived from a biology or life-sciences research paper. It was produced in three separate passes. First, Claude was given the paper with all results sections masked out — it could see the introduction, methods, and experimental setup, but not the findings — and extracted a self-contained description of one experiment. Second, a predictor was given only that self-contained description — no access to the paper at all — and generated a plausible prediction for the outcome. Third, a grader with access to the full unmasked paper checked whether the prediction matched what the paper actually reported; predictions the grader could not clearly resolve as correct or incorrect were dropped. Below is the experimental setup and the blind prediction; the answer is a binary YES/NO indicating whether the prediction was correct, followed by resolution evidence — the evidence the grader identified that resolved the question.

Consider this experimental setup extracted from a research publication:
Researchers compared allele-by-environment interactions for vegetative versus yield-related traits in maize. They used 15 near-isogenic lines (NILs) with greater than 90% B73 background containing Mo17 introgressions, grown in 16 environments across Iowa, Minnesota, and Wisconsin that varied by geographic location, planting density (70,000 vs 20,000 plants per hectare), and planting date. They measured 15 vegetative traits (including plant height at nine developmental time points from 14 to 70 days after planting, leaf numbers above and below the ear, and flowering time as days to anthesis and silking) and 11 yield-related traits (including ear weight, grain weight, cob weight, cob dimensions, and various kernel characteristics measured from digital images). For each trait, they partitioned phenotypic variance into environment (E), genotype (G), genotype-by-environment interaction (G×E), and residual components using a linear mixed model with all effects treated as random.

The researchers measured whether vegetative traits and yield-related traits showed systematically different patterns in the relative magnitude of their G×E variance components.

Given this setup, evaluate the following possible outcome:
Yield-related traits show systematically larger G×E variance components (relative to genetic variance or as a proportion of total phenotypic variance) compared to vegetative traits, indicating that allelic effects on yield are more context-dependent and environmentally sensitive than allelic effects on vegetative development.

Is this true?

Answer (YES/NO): YES